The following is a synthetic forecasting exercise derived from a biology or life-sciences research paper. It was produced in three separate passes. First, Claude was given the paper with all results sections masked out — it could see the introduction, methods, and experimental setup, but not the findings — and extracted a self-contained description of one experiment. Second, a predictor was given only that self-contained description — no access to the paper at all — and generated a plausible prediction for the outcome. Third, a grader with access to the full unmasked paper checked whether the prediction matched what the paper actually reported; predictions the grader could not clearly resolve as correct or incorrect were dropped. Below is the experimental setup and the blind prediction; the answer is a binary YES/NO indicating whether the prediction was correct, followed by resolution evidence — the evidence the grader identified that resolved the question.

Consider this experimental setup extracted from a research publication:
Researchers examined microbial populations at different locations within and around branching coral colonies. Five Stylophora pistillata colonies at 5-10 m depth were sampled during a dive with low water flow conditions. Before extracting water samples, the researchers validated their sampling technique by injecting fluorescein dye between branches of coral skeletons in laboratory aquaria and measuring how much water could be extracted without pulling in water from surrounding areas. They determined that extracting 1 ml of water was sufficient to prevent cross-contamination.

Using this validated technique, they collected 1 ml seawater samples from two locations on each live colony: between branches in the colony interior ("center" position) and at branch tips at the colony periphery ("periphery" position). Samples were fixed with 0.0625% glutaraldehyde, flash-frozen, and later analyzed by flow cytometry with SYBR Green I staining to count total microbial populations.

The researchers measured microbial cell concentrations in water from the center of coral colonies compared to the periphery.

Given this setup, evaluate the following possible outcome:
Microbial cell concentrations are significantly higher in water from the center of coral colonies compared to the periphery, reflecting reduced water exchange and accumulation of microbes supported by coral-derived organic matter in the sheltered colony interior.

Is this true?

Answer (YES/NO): YES